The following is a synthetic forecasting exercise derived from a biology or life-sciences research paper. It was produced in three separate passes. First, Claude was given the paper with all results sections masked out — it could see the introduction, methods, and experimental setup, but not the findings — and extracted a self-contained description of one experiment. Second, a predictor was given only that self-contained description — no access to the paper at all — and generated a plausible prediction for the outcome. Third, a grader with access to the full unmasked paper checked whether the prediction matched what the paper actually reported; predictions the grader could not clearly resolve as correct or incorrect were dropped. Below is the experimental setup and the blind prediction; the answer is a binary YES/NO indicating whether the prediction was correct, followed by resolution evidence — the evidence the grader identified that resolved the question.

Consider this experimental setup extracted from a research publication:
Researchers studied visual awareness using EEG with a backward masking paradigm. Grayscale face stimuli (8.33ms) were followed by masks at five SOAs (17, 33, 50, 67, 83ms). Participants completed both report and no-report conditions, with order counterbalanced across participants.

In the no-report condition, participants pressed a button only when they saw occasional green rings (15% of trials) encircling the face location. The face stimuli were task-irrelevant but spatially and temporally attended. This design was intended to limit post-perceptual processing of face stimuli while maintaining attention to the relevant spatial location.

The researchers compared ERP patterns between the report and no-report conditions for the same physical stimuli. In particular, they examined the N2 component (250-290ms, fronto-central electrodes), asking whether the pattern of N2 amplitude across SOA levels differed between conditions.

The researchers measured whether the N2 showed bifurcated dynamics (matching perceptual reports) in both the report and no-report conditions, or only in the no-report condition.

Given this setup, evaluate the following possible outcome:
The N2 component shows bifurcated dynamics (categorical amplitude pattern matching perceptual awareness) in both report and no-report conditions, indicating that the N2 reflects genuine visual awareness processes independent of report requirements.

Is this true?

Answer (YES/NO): NO